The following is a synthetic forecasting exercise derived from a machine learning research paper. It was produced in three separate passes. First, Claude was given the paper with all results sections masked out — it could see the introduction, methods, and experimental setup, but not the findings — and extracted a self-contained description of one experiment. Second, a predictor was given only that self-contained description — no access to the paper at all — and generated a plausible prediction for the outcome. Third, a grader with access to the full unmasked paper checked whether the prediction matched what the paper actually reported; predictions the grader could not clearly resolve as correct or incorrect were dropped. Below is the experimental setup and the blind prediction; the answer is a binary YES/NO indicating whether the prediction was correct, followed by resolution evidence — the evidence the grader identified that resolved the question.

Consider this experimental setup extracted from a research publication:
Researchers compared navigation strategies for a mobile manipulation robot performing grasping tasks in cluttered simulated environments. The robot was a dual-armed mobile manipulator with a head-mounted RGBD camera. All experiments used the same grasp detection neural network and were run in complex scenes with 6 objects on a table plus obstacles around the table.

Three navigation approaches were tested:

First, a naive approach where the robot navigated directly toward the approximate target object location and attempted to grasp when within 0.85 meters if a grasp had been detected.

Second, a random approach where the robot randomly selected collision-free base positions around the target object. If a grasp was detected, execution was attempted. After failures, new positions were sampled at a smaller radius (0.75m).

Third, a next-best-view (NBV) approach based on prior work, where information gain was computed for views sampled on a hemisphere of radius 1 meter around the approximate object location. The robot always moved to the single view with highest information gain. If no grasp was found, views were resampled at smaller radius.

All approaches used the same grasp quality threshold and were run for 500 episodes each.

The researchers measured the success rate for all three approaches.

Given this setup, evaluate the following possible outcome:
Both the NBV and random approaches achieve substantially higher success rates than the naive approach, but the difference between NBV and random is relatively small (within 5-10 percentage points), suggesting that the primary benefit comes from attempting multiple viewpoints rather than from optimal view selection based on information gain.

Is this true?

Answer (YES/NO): NO